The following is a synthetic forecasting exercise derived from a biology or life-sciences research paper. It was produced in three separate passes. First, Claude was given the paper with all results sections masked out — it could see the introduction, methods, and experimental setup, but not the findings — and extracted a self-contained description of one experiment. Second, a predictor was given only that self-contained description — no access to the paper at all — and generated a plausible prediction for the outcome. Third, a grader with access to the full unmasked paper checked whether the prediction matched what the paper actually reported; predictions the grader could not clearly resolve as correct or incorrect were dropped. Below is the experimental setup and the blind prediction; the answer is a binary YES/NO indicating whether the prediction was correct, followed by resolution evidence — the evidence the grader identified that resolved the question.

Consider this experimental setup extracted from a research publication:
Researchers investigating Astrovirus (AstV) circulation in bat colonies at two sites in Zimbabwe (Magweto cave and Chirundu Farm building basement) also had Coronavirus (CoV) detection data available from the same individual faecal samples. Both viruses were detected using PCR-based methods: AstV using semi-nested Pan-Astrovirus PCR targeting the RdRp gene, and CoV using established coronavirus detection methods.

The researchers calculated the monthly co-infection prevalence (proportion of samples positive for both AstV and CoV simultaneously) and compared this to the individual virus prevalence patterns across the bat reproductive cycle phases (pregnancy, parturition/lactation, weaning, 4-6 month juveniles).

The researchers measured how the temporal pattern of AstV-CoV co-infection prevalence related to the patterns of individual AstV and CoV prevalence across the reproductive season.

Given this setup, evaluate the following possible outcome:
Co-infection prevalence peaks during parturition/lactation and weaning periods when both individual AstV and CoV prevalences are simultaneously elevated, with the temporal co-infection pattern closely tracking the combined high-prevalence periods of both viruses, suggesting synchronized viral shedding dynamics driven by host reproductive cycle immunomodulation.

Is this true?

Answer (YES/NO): NO